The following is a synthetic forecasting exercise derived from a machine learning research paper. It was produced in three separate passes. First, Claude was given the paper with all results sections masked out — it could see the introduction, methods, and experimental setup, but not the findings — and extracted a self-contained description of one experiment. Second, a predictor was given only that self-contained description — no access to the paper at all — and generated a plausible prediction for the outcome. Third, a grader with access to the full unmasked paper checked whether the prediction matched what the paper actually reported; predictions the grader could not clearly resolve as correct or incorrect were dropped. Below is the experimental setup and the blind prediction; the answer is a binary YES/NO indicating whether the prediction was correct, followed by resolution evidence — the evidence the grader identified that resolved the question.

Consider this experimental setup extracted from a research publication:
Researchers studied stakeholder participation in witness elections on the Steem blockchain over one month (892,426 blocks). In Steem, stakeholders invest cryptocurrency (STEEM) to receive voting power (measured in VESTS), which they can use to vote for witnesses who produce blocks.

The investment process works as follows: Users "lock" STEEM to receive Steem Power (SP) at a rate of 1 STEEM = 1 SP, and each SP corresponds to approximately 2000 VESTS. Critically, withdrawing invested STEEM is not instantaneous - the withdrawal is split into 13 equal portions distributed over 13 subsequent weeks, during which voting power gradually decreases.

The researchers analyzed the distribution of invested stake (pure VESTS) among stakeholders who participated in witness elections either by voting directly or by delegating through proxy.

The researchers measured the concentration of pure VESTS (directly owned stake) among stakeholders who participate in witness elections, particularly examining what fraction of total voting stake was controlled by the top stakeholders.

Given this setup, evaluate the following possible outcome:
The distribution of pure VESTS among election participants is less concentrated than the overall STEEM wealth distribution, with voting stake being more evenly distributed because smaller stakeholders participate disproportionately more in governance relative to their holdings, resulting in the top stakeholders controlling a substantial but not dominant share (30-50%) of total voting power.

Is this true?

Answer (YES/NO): NO